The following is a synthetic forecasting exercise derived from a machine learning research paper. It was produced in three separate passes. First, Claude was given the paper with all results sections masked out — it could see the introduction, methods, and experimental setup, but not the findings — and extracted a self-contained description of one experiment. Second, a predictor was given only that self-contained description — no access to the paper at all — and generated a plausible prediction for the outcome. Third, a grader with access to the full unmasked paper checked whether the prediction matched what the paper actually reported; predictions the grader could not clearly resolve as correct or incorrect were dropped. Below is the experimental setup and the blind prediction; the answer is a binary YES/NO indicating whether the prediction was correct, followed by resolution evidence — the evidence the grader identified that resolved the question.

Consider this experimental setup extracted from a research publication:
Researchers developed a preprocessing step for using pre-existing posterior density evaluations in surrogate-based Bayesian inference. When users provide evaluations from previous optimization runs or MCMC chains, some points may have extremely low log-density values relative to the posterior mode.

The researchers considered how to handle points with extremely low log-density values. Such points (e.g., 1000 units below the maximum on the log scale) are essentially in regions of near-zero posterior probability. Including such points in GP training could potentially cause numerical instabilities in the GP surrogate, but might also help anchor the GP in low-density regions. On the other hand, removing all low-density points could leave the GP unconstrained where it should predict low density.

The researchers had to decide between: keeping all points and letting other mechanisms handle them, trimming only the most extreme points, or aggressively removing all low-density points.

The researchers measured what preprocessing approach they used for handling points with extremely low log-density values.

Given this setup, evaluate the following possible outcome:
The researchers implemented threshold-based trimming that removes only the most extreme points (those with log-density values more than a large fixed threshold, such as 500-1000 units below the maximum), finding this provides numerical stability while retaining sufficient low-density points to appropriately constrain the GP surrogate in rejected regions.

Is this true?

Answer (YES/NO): YES